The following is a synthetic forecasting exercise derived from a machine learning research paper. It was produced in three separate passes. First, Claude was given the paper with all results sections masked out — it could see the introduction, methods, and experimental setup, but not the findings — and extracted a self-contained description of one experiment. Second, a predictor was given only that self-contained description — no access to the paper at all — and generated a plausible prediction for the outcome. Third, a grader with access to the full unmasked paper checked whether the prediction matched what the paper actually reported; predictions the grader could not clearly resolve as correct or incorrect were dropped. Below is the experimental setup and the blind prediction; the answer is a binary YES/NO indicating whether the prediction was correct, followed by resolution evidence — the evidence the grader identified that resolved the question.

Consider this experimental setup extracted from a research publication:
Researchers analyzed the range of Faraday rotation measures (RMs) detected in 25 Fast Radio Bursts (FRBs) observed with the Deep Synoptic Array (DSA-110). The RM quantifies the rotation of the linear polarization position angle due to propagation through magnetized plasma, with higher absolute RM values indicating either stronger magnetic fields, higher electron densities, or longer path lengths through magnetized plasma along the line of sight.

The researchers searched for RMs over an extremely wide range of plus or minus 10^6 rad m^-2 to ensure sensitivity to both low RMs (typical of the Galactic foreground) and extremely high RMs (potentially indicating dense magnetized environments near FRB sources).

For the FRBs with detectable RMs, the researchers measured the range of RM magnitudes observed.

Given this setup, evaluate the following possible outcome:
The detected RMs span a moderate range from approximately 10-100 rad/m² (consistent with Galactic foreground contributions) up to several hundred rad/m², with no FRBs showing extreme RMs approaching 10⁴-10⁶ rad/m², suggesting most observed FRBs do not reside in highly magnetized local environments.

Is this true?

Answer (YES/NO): NO